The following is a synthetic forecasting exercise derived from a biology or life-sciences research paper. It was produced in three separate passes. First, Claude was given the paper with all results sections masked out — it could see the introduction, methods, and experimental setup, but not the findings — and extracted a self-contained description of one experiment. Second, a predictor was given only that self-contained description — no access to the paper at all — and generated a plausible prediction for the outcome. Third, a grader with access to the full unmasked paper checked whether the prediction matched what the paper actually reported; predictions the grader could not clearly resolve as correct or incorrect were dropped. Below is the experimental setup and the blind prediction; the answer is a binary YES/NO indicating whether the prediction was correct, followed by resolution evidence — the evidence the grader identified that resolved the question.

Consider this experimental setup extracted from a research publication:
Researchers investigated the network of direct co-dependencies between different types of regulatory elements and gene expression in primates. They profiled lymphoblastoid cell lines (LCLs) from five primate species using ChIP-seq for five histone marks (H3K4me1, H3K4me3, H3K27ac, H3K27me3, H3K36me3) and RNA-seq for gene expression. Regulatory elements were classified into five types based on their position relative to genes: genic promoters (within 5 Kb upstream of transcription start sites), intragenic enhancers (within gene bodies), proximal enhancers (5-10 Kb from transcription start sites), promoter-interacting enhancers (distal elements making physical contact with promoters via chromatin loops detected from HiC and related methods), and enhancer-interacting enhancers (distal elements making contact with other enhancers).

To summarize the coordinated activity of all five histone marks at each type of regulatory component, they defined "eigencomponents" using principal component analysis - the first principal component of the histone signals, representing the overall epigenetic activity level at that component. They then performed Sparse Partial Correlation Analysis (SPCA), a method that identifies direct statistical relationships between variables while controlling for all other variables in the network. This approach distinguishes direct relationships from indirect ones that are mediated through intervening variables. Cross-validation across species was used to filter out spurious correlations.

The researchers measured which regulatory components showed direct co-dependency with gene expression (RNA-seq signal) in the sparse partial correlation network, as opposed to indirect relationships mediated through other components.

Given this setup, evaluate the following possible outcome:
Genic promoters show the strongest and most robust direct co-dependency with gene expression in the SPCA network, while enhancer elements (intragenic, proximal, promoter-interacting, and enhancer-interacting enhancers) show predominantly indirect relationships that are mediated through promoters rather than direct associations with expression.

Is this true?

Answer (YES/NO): NO